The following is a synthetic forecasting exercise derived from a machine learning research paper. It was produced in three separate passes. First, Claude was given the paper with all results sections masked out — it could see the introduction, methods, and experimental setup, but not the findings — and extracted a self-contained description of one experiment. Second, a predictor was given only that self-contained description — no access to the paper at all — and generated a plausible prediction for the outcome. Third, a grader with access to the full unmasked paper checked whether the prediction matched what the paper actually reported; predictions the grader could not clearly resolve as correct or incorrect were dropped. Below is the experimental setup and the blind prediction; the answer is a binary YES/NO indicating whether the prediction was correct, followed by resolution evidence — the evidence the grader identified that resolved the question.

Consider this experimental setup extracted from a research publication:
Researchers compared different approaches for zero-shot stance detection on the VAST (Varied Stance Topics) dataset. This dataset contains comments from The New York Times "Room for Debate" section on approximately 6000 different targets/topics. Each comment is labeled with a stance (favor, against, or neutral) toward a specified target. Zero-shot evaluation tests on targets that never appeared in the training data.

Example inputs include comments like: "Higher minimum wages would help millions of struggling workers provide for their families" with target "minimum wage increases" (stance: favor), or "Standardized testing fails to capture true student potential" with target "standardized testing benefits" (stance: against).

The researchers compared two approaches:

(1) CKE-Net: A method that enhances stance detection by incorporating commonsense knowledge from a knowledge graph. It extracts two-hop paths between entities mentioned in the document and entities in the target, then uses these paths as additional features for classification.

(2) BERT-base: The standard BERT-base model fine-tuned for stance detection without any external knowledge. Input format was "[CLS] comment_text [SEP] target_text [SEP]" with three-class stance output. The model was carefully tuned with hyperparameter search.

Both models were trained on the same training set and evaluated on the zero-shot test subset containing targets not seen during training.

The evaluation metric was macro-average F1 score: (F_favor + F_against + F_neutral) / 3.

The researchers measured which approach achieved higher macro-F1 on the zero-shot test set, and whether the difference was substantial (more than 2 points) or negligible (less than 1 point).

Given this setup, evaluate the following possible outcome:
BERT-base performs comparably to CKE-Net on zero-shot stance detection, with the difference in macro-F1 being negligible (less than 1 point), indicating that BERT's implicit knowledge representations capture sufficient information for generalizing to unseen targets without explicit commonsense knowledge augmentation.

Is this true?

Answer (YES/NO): YES